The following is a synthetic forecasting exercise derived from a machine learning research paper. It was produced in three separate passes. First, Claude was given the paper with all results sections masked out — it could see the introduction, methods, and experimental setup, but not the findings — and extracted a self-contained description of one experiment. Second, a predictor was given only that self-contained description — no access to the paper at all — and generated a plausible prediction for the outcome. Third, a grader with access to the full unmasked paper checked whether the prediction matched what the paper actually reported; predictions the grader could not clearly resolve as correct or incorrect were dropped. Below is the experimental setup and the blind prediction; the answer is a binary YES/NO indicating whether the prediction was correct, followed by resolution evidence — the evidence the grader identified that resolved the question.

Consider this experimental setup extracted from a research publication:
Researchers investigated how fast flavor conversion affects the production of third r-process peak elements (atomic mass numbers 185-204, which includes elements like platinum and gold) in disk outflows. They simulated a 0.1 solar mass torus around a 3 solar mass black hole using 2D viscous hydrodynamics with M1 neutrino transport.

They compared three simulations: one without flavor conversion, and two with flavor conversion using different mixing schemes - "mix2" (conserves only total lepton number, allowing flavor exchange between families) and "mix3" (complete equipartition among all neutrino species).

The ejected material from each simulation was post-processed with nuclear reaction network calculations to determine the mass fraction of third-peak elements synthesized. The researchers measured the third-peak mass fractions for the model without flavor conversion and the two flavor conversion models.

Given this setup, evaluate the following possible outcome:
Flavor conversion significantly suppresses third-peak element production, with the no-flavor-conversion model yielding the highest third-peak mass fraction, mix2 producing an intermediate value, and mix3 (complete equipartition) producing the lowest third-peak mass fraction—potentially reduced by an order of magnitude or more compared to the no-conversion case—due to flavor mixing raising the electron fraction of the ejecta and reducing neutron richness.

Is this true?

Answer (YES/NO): NO